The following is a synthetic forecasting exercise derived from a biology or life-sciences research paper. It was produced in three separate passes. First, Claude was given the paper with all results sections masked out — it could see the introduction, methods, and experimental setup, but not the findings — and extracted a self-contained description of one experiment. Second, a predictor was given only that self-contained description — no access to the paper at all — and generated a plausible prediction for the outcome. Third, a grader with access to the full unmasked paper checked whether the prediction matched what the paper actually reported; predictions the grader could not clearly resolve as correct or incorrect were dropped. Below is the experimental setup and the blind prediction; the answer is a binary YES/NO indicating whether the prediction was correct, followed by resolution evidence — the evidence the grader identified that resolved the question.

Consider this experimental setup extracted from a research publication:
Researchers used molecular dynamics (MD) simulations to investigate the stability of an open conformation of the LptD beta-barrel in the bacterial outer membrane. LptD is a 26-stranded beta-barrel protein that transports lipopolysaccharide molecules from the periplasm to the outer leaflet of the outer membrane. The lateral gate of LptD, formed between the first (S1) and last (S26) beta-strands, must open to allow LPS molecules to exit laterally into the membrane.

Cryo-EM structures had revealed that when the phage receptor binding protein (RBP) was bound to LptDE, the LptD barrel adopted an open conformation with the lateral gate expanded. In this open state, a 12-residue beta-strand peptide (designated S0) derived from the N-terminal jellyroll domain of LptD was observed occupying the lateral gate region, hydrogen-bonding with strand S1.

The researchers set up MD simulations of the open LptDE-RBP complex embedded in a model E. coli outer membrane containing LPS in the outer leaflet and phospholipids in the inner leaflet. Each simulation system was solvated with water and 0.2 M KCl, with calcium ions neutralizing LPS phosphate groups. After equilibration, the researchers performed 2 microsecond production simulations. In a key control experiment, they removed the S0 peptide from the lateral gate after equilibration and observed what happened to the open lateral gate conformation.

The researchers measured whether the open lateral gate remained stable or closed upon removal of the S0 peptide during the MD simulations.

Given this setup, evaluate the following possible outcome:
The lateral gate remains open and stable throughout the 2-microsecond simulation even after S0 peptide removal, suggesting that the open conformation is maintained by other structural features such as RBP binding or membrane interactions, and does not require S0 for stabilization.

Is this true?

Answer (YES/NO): NO